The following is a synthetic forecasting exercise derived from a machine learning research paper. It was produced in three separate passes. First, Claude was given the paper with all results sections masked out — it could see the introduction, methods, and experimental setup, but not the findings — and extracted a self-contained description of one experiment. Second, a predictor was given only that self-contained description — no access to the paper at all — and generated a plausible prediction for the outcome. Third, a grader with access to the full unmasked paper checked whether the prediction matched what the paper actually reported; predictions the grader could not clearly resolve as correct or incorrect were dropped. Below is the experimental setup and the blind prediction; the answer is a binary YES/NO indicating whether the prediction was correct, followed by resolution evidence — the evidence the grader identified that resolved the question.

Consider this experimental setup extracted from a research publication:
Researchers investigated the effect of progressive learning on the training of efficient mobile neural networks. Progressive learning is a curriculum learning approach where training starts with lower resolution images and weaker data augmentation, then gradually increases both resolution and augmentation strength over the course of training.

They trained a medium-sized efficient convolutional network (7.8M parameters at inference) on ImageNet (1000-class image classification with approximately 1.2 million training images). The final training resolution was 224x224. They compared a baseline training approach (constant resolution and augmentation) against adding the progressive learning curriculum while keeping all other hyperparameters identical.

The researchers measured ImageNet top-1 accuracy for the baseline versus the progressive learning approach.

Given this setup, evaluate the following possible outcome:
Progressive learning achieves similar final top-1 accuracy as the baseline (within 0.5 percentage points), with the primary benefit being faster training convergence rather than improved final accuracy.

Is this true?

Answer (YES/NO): NO